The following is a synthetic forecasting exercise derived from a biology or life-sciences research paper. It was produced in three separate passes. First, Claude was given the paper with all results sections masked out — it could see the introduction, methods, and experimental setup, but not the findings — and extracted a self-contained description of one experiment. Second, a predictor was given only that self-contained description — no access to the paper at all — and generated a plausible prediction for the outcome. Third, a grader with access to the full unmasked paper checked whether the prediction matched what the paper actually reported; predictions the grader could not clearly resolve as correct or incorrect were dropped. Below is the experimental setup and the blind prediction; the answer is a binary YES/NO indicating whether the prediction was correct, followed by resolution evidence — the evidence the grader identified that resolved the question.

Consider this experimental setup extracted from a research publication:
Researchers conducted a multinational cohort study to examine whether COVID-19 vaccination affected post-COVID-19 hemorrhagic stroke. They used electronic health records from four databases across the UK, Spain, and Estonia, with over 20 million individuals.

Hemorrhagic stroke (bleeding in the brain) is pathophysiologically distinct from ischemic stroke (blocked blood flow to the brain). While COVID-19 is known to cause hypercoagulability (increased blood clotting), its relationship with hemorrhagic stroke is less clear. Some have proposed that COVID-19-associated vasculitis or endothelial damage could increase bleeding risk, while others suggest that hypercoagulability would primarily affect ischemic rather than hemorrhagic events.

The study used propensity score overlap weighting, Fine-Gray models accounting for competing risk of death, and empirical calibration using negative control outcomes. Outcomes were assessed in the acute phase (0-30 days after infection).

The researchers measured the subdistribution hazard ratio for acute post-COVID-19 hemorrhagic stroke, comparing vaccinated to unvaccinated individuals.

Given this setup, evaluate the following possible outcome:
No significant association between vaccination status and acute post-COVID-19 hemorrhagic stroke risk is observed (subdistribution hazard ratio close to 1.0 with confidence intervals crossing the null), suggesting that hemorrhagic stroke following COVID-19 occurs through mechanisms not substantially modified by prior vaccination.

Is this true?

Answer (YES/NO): YES